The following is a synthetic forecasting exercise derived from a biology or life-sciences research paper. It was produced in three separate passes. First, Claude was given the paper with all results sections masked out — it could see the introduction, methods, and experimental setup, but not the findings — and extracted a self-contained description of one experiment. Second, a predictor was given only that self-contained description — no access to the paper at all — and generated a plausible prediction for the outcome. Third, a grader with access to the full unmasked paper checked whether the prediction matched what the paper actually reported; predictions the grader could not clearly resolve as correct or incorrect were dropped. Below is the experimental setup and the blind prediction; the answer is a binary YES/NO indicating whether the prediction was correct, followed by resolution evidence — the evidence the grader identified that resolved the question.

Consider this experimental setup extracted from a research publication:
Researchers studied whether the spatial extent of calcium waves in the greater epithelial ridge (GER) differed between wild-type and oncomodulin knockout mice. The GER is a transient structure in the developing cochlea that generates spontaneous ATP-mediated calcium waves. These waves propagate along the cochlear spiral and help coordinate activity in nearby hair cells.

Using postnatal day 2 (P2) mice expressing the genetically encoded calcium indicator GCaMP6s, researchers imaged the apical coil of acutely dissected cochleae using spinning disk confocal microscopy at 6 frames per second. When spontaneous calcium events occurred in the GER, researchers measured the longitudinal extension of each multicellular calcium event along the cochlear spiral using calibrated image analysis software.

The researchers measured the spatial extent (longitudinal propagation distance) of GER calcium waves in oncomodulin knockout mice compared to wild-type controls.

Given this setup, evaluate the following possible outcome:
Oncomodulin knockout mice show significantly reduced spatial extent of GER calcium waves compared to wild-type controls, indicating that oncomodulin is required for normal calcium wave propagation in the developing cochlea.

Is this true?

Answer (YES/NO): NO